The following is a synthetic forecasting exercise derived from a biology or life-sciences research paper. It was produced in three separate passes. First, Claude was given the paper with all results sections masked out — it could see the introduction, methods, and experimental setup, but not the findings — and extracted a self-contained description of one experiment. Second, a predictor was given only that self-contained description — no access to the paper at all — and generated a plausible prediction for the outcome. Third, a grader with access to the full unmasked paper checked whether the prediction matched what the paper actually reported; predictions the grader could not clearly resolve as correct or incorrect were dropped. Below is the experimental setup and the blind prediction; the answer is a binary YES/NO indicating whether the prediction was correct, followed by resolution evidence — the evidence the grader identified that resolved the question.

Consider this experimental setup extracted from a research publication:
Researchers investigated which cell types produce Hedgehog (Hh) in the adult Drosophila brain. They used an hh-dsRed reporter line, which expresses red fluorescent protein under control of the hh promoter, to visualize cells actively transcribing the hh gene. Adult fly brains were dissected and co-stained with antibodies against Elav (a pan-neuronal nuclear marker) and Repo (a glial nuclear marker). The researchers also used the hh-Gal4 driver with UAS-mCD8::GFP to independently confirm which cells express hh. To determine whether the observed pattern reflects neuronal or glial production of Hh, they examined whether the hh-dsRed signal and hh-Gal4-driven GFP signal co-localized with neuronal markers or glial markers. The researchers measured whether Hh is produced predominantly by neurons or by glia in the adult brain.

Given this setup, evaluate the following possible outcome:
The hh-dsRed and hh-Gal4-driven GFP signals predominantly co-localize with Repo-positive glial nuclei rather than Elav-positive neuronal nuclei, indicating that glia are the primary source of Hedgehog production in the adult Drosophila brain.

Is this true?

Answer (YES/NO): NO